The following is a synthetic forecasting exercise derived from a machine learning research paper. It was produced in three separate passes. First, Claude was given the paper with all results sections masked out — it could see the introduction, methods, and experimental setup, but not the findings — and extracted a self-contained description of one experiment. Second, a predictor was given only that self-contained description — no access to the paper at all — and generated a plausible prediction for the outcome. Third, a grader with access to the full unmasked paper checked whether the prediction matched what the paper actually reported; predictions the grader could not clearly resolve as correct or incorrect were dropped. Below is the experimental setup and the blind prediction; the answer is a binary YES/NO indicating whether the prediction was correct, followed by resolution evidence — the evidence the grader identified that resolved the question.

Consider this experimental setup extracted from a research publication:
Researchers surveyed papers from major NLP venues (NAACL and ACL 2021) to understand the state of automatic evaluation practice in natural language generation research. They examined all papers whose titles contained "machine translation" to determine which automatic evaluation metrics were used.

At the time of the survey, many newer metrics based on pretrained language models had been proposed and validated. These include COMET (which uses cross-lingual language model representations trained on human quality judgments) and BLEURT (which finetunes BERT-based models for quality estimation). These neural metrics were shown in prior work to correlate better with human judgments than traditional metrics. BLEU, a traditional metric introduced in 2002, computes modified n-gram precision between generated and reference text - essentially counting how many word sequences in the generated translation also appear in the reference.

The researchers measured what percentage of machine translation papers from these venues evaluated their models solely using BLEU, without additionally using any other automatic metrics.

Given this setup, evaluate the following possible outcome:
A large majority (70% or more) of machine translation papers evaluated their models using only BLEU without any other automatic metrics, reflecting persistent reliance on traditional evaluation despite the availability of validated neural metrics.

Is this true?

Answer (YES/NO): NO